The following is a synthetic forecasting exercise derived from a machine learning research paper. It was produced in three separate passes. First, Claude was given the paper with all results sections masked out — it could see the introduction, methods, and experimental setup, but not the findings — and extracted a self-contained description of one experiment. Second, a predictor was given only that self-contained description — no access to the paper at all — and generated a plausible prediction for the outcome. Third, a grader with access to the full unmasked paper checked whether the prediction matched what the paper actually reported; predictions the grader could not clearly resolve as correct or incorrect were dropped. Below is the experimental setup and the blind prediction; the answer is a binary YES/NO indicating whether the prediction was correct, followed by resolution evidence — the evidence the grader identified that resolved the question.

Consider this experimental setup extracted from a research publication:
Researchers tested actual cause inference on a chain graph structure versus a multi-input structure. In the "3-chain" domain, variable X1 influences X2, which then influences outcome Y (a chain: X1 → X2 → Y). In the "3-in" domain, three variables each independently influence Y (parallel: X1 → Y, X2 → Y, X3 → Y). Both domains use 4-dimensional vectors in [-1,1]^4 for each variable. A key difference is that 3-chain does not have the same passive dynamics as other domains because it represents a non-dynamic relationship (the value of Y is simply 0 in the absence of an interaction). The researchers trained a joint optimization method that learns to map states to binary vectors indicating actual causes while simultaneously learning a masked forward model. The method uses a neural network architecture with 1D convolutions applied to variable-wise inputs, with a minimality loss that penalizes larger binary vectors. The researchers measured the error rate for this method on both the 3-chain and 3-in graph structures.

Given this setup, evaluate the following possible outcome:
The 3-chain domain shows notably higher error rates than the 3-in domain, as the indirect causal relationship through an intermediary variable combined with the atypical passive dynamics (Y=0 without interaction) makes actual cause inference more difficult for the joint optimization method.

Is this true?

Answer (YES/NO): YES